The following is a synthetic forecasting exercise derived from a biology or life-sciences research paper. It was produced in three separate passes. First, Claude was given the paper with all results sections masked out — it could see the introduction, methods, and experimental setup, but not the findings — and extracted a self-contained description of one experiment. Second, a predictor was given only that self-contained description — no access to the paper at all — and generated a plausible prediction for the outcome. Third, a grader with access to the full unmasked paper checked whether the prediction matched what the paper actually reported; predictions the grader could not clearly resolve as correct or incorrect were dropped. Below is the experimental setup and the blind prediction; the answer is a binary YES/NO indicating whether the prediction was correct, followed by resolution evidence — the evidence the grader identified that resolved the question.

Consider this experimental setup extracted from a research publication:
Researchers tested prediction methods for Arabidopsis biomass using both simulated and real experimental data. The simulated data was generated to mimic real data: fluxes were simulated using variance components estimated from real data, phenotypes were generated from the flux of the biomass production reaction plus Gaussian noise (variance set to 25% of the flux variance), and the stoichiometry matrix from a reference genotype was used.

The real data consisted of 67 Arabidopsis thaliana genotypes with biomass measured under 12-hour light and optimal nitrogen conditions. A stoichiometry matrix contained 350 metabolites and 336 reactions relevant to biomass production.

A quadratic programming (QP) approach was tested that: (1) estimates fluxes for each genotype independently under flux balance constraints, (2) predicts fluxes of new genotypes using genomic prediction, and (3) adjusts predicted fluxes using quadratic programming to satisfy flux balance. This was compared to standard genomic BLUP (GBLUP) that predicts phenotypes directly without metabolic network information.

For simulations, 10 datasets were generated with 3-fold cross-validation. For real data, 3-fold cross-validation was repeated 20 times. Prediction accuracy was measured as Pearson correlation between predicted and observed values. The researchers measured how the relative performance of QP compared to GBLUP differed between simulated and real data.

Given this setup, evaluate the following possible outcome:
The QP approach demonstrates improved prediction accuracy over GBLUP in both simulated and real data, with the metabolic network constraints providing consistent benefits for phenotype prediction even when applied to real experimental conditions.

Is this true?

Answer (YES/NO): NO